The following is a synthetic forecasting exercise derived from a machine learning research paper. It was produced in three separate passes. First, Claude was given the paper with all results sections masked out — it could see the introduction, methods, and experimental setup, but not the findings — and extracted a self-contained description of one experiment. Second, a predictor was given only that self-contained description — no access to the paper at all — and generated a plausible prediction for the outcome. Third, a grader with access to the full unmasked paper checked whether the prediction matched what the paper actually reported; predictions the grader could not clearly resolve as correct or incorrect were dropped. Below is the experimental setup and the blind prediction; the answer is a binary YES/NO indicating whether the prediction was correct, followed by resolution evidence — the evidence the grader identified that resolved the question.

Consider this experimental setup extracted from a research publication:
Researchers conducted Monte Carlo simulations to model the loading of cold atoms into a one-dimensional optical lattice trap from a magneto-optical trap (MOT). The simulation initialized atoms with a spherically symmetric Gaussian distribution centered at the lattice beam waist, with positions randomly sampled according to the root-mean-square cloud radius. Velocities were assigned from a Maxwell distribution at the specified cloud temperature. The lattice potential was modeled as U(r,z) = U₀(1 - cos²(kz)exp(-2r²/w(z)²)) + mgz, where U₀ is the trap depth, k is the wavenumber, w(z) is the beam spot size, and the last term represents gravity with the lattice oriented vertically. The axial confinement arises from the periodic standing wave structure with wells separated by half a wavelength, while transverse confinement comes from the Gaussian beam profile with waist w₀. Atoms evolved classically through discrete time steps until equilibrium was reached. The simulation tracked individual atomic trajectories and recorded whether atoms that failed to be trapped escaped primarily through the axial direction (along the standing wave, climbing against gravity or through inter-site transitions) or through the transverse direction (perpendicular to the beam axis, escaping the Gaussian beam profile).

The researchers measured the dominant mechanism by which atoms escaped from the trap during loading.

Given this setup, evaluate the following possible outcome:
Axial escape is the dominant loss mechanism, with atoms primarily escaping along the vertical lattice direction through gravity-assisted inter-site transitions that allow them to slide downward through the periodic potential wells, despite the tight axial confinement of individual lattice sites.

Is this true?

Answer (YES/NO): NO